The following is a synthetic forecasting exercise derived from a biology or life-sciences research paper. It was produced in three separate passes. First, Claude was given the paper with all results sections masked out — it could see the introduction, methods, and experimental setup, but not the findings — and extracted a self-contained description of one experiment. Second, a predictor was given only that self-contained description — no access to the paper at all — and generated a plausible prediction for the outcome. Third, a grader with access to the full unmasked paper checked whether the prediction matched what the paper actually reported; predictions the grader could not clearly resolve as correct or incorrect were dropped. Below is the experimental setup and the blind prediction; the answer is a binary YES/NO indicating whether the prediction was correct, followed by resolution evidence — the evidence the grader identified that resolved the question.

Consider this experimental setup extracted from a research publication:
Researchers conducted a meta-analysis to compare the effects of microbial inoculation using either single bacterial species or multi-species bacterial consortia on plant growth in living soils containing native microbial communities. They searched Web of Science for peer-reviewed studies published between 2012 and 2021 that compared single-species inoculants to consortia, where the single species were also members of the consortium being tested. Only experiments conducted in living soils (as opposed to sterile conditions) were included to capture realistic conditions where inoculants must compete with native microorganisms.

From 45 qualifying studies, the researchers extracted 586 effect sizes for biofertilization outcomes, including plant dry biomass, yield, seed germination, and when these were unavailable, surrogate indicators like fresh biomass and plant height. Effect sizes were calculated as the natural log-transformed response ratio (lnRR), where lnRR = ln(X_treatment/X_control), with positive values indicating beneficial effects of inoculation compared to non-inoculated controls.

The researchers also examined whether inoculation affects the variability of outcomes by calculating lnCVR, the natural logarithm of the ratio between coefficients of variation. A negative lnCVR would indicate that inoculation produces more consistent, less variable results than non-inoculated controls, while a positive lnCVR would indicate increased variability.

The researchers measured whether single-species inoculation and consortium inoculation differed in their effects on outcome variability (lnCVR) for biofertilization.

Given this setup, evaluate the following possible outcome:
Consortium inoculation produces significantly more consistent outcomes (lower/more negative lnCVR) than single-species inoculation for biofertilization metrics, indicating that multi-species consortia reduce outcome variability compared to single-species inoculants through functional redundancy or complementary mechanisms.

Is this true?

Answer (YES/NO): NO